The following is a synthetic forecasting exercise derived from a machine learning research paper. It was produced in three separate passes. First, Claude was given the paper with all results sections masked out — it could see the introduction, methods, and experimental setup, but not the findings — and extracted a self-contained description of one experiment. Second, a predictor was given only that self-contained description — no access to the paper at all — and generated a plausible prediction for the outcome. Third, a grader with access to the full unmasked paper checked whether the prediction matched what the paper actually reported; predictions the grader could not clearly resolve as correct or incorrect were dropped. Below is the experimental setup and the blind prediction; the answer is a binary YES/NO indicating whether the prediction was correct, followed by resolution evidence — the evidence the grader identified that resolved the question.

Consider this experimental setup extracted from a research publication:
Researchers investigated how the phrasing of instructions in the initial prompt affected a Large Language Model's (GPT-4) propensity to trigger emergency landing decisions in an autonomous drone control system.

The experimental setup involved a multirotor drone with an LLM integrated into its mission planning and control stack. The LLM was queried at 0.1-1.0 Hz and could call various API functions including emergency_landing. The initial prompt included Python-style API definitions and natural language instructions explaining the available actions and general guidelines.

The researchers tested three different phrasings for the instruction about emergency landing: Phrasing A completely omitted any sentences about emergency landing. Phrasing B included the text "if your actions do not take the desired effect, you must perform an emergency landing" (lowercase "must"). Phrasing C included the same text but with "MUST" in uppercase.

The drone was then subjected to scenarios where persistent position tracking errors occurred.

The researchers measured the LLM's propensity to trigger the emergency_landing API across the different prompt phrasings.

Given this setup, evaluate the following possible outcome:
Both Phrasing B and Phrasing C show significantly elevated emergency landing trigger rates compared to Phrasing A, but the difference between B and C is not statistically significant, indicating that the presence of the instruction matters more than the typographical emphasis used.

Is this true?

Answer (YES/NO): NO